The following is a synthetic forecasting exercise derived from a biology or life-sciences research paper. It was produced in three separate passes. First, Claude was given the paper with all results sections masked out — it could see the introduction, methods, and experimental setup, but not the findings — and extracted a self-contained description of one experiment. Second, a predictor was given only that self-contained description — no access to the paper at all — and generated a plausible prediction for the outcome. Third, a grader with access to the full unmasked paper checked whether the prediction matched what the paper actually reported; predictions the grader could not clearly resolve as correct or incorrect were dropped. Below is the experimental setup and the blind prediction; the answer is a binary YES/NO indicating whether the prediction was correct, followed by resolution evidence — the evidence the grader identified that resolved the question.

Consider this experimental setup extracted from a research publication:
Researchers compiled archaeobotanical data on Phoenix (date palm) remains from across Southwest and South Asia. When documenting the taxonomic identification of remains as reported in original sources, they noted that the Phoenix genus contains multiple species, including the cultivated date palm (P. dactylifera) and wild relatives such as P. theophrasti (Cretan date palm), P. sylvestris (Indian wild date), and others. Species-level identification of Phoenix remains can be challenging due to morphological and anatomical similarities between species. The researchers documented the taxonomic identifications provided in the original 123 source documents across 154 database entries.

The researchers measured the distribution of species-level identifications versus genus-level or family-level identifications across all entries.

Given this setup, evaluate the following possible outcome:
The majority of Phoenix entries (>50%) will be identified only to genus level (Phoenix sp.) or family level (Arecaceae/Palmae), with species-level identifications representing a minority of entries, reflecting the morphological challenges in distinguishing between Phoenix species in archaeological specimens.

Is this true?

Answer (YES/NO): NO